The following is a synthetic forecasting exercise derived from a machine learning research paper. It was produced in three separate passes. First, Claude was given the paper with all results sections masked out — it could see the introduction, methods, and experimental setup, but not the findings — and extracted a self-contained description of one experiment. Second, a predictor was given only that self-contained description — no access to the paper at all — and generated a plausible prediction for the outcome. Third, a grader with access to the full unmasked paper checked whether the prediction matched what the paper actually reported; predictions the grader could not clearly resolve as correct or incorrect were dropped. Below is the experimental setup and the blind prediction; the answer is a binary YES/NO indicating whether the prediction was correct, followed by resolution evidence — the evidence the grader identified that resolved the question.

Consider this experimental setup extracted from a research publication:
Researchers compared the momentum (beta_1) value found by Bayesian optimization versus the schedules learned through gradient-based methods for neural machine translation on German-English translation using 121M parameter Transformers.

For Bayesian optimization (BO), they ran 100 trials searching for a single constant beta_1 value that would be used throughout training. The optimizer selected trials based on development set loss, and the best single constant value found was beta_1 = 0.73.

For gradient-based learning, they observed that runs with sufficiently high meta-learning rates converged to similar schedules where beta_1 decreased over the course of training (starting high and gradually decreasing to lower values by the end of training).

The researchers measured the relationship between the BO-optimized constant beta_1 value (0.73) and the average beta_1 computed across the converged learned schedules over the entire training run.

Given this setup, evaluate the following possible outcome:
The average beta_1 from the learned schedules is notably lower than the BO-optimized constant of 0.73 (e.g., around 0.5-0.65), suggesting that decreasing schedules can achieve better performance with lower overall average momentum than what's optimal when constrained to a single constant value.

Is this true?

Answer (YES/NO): NO